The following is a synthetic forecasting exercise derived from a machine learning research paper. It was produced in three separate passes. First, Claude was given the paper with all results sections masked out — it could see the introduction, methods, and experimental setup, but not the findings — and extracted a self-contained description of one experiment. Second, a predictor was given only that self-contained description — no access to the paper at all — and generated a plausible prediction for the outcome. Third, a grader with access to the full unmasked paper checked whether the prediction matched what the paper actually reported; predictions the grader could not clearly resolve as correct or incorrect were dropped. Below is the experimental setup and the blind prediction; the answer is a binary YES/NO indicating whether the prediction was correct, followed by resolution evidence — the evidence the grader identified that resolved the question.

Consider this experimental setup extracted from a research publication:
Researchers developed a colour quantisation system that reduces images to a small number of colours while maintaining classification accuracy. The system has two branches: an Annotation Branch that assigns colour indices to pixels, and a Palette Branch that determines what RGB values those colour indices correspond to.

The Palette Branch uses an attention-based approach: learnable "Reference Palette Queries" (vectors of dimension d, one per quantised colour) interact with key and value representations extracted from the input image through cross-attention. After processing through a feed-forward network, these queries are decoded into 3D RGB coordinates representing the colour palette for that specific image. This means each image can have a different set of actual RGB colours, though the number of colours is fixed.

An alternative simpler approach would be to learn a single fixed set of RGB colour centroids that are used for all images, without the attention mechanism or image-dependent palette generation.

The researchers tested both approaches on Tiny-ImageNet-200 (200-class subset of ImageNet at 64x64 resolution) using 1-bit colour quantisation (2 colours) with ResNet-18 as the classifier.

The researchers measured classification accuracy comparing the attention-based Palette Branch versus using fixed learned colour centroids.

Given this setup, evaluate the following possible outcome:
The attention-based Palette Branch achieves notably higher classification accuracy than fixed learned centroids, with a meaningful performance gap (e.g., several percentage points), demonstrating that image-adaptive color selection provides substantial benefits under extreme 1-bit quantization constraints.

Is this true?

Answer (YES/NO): YES